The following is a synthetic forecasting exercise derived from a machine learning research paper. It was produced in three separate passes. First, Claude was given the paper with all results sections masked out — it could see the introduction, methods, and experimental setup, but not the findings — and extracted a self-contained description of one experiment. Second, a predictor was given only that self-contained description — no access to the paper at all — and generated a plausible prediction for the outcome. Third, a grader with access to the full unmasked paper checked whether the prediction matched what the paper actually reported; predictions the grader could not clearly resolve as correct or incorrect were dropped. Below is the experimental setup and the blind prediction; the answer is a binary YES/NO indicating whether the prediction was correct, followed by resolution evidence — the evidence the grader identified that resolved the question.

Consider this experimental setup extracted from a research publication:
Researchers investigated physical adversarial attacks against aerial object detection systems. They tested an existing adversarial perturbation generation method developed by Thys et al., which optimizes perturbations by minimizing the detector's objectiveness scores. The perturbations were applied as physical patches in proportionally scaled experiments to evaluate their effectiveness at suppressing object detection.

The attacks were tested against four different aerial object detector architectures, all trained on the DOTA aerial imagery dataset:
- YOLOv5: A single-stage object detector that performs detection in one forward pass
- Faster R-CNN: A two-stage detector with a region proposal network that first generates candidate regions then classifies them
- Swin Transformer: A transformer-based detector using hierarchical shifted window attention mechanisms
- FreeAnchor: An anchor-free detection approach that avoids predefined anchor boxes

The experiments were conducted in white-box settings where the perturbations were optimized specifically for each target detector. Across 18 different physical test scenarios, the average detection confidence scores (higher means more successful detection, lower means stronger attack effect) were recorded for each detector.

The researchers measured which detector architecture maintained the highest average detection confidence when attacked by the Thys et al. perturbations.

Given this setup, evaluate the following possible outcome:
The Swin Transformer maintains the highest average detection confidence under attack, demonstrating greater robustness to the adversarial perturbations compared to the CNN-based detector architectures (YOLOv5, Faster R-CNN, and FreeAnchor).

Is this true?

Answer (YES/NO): YES